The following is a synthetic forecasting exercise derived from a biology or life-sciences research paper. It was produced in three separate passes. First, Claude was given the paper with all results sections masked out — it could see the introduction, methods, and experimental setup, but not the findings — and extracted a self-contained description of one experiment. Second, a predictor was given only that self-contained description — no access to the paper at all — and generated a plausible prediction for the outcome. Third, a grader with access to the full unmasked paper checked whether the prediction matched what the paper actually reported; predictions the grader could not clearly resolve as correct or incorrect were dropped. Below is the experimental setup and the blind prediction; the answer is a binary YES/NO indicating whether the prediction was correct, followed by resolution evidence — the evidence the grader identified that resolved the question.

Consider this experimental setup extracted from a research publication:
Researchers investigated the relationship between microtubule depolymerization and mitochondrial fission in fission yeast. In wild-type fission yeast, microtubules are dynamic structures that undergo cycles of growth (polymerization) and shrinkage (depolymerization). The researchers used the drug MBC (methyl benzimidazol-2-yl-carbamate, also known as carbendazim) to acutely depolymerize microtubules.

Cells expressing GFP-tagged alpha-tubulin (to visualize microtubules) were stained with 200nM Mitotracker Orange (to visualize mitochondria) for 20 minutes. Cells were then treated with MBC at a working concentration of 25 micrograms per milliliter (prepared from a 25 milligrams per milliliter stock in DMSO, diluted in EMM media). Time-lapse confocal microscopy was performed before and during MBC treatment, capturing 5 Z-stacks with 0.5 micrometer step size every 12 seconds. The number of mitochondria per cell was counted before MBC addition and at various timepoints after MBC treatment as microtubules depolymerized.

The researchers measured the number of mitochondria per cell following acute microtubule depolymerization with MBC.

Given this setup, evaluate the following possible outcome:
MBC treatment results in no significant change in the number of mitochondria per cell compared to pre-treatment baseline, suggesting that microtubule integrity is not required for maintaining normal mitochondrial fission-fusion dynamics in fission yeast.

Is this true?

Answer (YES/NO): NO